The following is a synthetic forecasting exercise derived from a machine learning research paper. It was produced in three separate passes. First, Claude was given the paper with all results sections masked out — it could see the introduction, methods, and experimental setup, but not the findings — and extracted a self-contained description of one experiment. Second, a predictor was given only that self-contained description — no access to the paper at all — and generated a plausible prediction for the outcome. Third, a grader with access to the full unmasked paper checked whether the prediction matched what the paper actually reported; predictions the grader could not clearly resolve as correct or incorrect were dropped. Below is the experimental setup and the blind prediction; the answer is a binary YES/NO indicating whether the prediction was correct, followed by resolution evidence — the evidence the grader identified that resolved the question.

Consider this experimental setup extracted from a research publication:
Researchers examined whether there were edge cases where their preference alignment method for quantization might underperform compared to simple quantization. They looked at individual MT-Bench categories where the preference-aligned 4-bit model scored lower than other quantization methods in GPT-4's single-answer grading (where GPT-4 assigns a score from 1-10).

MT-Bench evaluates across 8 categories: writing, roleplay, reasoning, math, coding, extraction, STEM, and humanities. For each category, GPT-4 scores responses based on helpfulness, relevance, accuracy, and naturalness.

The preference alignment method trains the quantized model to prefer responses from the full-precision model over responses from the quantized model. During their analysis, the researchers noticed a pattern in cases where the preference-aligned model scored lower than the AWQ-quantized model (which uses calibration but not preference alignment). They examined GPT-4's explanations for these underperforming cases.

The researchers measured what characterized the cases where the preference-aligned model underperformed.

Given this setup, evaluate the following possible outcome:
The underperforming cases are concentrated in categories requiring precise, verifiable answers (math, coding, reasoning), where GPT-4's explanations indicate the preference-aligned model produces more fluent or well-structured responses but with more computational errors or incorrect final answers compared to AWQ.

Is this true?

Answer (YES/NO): NO